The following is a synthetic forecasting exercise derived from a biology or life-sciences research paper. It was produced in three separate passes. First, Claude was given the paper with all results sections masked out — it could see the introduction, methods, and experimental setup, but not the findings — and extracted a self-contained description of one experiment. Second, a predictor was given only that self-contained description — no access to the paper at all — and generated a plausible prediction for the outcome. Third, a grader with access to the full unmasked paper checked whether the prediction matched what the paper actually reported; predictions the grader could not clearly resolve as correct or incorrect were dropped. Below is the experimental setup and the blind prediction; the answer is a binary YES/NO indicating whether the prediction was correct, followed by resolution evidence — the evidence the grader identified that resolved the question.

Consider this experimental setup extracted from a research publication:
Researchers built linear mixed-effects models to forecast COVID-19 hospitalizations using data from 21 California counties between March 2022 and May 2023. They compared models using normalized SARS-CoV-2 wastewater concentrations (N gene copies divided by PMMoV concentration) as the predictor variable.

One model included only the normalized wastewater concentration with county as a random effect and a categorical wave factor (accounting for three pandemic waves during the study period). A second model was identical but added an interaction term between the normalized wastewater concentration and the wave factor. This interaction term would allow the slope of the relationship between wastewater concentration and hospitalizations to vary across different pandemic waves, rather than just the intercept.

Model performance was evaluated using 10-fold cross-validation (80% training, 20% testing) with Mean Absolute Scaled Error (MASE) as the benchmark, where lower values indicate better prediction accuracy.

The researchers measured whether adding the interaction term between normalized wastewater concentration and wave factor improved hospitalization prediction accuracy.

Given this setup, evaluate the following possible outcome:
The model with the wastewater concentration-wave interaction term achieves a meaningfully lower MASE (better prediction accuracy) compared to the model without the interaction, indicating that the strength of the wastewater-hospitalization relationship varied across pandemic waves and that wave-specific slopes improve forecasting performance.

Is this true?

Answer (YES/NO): NO